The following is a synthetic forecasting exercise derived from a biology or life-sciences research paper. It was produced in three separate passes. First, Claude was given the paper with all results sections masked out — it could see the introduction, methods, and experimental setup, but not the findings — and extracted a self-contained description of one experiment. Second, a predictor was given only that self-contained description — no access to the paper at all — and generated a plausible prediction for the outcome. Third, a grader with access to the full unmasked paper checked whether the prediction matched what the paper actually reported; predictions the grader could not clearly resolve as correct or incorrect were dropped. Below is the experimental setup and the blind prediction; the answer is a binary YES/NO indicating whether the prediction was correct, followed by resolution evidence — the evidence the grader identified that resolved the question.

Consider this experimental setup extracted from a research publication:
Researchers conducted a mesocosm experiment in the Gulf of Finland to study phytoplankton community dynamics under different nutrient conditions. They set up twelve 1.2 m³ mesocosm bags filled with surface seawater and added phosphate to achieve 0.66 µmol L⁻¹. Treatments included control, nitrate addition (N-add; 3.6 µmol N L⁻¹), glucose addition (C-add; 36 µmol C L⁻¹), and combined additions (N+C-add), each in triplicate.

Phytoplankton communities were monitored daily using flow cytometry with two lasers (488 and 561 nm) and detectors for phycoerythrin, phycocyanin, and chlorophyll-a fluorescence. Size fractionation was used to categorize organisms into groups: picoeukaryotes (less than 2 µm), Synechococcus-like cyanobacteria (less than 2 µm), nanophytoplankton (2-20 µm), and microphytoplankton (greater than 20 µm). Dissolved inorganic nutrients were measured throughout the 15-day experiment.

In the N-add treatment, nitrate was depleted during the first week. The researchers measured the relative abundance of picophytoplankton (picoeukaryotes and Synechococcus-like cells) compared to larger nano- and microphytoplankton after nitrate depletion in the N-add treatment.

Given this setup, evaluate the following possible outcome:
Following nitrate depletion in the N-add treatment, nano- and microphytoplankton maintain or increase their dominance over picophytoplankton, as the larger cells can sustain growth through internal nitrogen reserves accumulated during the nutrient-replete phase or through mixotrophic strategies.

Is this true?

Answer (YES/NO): NO